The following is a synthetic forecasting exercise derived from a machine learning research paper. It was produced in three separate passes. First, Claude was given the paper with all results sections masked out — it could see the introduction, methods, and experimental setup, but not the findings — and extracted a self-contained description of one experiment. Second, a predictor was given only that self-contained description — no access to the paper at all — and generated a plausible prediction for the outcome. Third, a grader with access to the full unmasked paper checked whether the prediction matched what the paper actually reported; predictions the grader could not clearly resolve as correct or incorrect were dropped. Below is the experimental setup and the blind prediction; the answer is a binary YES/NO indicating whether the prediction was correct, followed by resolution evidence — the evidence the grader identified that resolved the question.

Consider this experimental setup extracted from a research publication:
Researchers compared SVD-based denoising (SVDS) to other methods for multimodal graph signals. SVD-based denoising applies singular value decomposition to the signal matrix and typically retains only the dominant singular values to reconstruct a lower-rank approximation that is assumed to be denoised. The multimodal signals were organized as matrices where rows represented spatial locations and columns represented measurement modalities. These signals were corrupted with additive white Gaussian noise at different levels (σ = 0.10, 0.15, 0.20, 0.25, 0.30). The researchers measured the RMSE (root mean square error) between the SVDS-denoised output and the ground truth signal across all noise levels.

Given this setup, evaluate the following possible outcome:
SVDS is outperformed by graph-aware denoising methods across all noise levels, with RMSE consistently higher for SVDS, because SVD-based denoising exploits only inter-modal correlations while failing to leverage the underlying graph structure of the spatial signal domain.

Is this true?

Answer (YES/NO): NO